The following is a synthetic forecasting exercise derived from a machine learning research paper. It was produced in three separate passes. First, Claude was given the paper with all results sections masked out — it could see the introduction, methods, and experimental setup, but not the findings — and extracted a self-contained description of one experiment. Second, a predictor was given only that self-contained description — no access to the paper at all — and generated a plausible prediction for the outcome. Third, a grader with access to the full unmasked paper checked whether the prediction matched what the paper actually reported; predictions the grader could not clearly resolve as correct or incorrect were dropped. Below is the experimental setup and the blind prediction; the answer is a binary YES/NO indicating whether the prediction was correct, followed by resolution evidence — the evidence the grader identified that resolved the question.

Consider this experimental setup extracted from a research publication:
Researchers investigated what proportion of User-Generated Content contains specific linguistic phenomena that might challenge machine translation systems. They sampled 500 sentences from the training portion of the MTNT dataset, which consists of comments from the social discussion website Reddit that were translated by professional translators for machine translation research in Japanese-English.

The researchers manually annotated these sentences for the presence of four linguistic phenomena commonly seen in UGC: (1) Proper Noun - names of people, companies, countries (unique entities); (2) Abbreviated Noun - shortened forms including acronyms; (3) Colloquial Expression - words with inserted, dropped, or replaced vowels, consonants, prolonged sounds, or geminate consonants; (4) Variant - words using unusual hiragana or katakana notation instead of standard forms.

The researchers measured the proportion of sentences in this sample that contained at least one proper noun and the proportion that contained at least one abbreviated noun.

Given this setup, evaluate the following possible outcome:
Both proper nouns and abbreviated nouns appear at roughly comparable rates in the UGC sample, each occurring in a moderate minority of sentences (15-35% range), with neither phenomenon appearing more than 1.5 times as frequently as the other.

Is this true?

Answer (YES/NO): NO